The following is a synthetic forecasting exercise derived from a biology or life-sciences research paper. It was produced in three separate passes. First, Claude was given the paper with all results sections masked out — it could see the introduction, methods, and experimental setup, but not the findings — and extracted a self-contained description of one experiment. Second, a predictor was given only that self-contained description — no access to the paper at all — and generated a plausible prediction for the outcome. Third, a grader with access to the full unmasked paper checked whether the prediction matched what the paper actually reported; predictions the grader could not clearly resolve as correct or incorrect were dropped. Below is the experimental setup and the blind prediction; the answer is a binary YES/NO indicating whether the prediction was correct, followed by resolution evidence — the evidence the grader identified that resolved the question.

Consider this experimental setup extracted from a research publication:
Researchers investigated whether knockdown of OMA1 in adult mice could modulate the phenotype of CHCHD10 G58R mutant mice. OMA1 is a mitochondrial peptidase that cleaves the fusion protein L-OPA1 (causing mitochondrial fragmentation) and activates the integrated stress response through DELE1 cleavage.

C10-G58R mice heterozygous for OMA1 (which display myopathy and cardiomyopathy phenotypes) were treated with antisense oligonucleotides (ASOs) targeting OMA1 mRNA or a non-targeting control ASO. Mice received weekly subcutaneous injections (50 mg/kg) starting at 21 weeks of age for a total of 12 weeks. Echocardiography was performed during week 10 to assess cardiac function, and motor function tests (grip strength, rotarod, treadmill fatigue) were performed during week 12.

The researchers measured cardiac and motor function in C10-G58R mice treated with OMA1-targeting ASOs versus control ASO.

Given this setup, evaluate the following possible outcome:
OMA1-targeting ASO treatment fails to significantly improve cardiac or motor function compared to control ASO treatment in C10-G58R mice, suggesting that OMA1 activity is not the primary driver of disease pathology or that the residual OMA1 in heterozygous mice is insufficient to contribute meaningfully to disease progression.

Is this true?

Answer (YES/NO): YES